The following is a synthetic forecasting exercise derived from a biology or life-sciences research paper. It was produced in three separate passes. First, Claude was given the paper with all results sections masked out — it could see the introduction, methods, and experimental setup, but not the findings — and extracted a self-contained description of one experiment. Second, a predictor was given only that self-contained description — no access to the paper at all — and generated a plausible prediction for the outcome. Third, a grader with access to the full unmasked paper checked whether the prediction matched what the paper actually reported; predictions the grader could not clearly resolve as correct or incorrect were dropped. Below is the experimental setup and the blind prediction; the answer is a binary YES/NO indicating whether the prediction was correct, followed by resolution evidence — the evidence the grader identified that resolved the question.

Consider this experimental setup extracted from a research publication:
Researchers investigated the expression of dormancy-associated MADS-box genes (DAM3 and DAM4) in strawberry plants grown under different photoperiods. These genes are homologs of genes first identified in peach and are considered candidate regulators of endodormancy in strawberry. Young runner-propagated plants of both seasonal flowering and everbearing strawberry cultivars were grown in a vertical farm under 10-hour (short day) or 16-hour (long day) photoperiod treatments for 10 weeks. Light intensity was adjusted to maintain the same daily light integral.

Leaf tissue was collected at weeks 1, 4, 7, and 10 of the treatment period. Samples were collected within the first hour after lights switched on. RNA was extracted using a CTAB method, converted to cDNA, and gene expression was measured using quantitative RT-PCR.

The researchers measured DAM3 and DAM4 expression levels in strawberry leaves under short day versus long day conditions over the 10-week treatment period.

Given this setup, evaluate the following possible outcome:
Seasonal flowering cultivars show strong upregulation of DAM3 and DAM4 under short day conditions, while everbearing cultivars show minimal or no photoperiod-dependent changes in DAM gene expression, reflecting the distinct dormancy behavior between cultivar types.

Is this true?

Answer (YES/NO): NO